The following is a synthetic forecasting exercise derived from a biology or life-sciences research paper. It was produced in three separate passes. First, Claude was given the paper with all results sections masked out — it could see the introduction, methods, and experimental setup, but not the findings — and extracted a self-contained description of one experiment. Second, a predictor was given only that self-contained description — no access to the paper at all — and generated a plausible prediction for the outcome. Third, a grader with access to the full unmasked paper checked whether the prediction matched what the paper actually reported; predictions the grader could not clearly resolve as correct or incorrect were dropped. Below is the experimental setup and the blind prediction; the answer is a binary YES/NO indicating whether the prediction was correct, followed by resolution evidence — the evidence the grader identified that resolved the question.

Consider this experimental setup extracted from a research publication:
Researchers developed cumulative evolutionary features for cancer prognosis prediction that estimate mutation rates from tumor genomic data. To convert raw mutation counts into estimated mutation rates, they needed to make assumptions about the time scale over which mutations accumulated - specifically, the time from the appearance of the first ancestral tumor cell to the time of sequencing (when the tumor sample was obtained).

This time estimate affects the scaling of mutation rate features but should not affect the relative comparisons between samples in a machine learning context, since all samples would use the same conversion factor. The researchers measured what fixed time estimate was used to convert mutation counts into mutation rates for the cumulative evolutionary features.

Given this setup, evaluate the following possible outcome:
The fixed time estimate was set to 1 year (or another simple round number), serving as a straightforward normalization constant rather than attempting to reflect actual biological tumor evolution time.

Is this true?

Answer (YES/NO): YES